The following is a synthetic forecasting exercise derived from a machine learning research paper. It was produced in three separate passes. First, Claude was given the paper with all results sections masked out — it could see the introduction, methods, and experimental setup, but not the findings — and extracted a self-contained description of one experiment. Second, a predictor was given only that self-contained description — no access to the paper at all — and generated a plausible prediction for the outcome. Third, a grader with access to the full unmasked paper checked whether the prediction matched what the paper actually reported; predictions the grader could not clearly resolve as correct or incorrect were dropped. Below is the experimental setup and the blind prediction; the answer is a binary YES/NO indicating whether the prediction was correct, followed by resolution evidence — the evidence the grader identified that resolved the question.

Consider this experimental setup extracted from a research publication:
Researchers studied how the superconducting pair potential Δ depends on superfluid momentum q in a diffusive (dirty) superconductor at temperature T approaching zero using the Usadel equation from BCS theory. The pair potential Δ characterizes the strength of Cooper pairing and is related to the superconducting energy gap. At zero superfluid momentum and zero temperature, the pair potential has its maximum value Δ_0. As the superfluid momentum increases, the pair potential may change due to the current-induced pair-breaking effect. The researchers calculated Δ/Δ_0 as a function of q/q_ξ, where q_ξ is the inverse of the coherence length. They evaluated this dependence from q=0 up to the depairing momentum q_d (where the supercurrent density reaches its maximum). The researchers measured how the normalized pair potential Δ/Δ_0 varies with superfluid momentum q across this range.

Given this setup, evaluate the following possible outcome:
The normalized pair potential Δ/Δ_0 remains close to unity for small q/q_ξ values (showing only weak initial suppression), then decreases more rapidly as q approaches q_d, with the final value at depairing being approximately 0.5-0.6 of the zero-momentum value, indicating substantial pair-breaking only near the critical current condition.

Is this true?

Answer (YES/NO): NO